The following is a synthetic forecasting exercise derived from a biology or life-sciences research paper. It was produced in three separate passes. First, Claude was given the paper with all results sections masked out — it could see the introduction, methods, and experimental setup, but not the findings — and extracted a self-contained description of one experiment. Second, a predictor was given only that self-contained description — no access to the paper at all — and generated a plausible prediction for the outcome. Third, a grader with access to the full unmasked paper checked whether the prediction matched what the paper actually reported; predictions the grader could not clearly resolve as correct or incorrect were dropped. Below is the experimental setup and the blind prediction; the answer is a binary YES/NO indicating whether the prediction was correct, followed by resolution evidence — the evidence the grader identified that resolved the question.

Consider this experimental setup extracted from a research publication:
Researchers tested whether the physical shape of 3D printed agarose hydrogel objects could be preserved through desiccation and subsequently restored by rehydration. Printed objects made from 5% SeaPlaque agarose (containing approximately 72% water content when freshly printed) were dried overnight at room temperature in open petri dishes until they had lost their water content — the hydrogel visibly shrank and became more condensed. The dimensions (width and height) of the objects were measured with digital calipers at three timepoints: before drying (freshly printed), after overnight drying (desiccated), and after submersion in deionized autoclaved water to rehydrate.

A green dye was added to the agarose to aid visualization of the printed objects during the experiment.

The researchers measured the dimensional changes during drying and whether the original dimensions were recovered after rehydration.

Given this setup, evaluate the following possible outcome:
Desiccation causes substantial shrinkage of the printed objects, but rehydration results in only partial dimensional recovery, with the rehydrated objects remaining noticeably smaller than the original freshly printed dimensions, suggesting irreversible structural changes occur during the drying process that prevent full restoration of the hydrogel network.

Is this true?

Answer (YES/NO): NO